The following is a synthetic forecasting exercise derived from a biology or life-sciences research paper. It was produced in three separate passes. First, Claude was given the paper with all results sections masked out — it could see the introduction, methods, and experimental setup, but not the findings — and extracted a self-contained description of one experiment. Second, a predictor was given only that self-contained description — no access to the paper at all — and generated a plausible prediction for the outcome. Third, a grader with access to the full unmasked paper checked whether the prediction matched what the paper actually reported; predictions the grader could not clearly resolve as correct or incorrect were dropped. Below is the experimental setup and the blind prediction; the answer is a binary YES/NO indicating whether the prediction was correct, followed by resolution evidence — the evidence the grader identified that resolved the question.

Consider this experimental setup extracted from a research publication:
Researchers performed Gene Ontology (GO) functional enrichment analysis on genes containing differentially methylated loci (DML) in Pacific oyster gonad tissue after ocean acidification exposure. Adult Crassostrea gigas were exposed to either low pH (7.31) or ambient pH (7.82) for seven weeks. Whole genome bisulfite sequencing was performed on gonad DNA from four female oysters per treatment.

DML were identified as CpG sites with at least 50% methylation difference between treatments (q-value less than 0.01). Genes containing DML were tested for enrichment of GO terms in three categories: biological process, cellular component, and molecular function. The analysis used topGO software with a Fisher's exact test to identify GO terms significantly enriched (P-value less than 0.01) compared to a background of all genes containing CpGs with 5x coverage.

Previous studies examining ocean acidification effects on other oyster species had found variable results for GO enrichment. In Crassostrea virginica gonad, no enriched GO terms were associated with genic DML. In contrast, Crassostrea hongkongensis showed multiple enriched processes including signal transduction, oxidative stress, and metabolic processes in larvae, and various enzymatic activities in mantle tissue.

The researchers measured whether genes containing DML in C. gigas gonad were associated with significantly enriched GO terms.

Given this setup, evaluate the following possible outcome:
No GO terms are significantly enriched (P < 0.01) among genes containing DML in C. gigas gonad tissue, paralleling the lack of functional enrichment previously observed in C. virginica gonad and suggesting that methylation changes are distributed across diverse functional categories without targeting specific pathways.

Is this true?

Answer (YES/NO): NO